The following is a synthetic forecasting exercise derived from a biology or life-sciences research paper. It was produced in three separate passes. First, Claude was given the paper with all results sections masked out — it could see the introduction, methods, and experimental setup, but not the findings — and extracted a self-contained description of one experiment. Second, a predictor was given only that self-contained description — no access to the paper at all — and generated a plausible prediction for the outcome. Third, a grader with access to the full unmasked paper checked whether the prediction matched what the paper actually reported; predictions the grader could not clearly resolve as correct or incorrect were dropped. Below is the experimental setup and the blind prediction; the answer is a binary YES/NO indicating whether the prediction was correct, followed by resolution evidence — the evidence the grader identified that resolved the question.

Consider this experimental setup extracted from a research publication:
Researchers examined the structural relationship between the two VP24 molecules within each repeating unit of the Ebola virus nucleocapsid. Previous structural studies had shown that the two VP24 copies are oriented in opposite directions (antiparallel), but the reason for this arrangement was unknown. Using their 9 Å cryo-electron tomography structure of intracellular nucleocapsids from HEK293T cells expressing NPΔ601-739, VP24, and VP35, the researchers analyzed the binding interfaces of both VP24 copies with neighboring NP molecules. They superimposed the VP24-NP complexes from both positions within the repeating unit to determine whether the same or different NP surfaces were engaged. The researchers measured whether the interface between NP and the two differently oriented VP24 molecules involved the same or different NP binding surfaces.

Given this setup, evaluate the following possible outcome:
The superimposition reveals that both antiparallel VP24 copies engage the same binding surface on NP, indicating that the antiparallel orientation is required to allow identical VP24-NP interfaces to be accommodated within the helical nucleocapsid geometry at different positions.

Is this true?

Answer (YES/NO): YES